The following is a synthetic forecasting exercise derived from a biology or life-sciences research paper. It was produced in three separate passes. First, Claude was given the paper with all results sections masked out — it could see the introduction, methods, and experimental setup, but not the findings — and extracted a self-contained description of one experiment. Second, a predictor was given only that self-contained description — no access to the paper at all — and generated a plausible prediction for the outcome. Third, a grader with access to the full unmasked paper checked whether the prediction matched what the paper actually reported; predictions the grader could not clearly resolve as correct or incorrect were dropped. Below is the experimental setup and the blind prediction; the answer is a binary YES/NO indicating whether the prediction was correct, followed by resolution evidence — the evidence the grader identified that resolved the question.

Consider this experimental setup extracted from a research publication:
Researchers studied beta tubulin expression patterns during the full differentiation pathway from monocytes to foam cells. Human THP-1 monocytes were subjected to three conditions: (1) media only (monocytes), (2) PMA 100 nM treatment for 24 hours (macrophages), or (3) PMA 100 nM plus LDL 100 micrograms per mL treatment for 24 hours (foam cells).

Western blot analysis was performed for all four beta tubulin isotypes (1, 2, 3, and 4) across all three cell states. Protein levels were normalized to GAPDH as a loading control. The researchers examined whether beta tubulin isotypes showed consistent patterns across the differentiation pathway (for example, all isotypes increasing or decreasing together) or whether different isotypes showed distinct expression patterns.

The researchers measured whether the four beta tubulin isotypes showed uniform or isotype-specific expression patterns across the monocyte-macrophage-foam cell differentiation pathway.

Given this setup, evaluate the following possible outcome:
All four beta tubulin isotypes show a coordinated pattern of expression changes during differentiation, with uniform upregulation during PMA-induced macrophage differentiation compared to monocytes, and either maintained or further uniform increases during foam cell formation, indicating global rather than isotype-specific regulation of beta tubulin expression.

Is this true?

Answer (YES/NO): NO